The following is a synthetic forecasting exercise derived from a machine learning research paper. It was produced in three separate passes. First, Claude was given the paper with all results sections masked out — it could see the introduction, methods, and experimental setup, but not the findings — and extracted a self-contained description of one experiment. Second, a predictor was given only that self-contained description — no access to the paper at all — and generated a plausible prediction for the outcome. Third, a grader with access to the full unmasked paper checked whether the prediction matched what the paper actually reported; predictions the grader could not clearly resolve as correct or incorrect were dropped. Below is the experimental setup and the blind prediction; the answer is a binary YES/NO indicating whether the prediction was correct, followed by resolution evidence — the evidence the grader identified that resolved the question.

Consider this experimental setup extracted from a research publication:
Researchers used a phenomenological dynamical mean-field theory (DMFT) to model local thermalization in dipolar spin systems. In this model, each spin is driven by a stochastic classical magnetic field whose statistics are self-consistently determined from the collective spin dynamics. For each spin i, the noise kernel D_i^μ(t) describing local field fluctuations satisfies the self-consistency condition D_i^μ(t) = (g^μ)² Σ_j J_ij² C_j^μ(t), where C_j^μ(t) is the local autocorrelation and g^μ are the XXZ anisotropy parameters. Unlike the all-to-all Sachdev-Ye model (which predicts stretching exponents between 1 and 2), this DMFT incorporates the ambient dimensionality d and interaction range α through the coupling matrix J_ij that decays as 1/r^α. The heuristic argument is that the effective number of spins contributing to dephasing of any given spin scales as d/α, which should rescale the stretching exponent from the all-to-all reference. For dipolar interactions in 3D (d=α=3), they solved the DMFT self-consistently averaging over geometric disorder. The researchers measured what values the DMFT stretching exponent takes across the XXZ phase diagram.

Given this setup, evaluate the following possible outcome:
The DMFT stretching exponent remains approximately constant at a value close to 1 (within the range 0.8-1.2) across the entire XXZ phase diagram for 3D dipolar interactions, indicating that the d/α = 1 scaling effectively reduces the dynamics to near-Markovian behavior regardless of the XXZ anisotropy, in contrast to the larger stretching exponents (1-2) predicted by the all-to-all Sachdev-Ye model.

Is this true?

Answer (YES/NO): NO